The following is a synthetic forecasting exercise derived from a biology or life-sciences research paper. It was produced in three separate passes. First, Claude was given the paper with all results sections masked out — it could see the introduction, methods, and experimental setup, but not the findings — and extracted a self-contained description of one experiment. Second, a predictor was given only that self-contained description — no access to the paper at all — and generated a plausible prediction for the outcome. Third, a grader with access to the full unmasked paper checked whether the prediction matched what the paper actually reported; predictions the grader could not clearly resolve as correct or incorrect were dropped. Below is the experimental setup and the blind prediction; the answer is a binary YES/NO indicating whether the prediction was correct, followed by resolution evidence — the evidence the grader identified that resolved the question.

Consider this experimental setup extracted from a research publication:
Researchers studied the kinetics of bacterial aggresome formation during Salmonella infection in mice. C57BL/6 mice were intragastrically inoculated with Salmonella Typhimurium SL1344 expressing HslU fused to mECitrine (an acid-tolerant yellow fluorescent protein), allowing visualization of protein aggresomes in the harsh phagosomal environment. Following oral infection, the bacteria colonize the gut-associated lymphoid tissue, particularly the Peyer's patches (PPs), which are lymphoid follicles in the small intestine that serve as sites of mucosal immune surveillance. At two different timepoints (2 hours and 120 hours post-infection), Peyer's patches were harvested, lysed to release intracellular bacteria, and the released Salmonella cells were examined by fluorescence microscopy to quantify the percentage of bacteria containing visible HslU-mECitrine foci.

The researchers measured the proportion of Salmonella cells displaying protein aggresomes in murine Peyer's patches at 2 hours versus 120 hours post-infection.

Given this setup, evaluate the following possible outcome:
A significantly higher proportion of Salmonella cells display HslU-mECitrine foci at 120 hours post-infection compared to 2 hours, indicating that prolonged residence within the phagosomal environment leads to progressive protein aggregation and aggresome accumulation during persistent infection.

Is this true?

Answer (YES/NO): YES